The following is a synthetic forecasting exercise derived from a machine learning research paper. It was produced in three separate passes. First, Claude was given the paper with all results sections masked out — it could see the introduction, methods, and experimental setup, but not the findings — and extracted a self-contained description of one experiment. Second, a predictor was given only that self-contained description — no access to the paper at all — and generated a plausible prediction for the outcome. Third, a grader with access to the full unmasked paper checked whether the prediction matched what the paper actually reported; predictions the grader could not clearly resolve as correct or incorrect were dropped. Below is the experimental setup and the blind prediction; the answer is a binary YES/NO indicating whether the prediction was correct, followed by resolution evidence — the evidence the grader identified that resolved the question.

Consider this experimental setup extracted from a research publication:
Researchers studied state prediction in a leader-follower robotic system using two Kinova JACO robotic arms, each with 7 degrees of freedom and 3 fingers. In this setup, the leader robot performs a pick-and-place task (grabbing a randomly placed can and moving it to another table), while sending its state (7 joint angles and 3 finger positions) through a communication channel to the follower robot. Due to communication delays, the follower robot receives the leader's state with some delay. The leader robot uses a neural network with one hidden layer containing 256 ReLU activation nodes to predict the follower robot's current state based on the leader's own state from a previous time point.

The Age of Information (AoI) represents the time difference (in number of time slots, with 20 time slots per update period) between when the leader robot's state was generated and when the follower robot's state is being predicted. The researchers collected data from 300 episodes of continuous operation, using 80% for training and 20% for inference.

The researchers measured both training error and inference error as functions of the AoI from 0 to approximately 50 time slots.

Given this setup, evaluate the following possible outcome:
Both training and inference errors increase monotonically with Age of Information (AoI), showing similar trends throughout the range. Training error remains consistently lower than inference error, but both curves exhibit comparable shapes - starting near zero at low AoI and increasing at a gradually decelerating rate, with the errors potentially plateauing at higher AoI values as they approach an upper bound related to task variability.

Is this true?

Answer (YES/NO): NO